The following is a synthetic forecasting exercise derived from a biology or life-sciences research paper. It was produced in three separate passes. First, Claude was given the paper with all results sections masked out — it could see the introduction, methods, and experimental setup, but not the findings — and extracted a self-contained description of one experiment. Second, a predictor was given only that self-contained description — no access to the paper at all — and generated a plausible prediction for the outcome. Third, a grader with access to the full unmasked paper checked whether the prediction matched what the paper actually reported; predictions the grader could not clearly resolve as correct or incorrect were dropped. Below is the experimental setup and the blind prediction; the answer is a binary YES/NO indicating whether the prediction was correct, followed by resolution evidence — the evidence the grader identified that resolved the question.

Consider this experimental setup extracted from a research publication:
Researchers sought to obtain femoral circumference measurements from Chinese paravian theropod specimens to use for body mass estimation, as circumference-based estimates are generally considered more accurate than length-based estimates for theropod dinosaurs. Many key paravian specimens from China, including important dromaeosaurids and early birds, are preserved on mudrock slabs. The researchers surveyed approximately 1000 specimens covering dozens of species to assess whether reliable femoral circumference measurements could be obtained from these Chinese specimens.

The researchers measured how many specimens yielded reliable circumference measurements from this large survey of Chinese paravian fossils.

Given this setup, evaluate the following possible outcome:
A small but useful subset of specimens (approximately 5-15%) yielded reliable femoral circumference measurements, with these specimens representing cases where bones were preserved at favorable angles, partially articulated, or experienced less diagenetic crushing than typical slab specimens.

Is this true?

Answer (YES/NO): NO